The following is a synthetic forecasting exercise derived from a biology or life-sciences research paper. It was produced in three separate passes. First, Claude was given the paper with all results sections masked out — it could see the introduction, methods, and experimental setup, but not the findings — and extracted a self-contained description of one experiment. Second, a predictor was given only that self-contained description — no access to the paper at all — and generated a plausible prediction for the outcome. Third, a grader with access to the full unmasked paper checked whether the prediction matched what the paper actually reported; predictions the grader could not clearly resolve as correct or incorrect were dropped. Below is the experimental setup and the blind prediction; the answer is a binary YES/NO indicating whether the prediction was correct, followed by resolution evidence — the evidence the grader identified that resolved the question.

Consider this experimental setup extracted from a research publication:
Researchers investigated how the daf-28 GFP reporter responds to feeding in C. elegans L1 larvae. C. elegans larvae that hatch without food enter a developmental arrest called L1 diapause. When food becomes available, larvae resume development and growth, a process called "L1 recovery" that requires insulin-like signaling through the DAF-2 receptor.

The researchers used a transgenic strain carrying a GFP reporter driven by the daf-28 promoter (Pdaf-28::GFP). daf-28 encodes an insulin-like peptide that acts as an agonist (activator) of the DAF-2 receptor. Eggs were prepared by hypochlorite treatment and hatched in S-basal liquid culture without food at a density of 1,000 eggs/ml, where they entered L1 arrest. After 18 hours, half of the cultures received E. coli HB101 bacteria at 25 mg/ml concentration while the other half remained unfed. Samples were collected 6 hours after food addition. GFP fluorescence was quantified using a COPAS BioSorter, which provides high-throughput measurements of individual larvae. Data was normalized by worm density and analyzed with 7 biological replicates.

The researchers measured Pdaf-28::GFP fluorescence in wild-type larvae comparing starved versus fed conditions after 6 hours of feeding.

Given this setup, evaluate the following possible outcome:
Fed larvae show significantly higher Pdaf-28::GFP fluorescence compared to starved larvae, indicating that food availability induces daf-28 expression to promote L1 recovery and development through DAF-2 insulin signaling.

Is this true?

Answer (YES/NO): YES